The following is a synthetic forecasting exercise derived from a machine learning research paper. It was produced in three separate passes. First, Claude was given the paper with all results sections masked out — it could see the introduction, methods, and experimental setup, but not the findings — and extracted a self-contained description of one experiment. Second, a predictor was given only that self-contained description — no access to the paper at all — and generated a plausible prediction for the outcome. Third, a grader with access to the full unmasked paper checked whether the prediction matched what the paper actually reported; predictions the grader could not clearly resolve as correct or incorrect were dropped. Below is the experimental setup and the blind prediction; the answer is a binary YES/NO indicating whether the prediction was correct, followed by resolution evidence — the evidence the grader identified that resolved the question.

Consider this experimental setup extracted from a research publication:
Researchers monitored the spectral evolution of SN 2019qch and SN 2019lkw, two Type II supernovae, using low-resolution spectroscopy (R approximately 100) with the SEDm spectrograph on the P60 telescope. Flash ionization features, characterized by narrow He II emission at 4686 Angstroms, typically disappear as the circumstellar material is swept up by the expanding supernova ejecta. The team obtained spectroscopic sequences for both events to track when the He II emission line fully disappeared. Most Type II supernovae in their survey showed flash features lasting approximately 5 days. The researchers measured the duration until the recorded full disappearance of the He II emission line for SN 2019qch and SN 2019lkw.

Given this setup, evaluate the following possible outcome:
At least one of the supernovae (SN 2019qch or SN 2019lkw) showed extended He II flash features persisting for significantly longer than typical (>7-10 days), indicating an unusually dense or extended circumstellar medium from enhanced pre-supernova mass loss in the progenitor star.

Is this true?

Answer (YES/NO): YES